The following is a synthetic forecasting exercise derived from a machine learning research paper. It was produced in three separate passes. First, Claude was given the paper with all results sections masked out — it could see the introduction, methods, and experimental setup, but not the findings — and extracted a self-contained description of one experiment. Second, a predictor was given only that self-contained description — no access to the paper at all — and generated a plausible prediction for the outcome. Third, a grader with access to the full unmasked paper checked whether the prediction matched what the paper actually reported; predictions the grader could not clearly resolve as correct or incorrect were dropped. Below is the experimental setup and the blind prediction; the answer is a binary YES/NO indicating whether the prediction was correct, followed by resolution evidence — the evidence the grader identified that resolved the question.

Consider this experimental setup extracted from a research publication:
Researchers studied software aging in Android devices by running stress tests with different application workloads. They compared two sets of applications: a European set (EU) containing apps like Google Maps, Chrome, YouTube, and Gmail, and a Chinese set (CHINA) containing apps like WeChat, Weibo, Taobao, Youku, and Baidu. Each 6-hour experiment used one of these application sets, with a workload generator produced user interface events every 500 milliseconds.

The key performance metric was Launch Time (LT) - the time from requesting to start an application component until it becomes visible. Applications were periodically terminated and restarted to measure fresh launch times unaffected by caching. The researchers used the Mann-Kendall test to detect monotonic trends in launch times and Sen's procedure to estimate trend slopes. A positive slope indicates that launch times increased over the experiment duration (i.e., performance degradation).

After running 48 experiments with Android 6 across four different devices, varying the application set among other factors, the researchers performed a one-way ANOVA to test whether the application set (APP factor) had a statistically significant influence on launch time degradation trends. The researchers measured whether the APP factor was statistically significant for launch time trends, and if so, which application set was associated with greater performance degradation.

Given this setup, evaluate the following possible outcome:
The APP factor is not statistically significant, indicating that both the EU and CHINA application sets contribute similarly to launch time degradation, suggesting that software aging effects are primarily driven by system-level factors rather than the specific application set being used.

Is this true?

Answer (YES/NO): NO